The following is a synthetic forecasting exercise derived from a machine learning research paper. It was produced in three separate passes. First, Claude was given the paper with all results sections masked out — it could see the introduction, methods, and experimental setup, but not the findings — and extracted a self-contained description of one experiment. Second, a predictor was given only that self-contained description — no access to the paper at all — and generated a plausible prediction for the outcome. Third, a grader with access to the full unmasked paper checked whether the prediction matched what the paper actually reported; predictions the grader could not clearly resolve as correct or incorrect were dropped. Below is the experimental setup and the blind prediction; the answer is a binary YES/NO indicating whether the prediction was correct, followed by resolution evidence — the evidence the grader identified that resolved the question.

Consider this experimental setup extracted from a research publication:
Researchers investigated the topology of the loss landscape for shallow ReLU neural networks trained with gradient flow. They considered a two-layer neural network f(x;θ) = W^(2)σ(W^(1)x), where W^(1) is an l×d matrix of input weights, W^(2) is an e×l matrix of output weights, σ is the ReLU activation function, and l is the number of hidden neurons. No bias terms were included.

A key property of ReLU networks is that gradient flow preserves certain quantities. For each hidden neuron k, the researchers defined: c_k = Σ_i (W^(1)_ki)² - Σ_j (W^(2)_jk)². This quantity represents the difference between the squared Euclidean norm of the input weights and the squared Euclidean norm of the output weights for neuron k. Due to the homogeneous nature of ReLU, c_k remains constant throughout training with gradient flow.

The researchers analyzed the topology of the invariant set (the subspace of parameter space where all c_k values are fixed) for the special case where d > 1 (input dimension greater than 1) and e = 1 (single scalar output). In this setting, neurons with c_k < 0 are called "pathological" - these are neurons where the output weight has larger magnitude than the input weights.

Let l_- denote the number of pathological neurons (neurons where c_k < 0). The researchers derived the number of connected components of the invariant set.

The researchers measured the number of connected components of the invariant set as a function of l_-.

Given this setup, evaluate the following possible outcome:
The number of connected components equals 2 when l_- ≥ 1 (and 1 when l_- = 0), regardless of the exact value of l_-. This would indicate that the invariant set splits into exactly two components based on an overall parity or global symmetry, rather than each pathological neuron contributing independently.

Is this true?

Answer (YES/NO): NO